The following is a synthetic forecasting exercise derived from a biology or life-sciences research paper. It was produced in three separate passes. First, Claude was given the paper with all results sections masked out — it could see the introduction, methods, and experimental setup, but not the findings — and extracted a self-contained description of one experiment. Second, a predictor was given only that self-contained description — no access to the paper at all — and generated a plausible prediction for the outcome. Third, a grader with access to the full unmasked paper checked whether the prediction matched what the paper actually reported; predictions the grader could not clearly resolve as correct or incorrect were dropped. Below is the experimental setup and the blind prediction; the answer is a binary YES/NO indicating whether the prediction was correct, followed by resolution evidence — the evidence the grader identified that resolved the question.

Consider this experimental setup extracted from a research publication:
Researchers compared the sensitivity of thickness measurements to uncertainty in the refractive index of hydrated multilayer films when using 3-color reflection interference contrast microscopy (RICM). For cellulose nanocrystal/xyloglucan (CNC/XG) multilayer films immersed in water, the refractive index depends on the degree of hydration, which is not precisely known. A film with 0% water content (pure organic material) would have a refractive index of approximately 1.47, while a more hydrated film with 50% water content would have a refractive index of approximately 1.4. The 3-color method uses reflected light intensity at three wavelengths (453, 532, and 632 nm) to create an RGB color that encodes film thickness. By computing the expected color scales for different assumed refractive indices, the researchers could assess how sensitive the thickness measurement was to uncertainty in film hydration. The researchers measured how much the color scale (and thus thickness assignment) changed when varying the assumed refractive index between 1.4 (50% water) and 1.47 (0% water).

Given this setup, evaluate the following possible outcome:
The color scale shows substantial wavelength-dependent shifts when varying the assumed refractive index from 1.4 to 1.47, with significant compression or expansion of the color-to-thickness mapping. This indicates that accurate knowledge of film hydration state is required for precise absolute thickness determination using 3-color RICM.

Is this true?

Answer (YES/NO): NO